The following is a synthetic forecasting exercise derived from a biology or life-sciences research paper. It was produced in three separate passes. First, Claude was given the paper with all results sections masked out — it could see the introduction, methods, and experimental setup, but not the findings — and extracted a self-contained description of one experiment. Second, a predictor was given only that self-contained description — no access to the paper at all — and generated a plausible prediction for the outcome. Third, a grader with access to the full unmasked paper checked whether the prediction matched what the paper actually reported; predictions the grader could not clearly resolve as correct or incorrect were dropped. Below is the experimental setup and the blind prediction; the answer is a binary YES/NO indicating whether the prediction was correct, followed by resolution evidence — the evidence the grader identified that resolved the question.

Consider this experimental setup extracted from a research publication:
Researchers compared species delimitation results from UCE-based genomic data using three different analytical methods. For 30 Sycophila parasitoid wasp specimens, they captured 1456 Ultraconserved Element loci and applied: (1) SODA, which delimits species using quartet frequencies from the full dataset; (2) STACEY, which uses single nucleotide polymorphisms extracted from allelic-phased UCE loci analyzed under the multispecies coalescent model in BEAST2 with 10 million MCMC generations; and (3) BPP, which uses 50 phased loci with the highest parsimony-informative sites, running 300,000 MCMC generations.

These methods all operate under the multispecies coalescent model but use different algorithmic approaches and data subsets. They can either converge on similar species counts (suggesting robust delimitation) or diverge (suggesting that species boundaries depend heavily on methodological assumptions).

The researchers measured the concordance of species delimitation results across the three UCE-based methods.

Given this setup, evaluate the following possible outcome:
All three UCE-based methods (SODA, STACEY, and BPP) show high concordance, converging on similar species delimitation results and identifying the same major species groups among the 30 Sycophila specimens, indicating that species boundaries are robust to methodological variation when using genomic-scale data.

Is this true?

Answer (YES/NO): NO